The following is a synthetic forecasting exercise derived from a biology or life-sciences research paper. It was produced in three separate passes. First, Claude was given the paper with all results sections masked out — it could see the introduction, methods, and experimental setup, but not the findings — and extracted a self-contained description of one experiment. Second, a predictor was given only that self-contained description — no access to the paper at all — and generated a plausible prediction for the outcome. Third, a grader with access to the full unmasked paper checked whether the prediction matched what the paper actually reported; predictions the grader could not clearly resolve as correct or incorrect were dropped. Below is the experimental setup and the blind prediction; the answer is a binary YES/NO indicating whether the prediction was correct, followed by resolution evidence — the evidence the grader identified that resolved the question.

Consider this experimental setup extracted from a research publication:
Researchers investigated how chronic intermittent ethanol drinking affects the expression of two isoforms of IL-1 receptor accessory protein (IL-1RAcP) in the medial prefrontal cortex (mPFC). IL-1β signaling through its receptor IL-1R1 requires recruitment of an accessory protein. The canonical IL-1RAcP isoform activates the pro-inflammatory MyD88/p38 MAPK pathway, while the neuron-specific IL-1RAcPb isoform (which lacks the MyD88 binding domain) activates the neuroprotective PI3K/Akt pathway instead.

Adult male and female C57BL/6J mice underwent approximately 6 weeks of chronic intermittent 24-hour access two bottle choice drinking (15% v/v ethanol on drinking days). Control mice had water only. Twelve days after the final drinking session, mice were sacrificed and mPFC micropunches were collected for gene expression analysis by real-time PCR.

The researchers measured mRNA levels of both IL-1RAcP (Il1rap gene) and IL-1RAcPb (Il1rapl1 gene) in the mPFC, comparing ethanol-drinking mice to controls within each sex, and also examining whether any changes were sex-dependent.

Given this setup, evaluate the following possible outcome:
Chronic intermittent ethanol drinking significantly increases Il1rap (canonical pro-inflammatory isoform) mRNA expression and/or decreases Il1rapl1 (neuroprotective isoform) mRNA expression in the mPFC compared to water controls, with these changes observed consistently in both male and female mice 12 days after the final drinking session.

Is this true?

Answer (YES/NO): NO